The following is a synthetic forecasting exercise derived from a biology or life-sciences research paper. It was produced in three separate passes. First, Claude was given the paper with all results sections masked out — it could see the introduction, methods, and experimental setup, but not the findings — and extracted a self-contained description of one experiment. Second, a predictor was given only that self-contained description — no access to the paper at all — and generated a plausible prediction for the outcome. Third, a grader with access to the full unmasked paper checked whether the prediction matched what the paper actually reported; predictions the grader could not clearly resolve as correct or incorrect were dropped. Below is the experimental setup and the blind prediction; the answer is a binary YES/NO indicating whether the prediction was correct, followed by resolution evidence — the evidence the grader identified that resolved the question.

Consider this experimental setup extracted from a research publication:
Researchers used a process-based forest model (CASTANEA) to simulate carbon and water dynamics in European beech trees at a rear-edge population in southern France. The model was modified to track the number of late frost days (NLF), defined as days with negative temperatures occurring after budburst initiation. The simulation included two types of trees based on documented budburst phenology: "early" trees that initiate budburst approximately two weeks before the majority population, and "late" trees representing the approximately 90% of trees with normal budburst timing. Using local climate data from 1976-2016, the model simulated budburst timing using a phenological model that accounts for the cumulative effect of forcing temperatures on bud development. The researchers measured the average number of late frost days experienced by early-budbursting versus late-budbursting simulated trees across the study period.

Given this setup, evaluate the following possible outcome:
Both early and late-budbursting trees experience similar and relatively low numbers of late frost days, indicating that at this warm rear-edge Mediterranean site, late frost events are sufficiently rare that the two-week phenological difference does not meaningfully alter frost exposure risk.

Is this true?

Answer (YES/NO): NO